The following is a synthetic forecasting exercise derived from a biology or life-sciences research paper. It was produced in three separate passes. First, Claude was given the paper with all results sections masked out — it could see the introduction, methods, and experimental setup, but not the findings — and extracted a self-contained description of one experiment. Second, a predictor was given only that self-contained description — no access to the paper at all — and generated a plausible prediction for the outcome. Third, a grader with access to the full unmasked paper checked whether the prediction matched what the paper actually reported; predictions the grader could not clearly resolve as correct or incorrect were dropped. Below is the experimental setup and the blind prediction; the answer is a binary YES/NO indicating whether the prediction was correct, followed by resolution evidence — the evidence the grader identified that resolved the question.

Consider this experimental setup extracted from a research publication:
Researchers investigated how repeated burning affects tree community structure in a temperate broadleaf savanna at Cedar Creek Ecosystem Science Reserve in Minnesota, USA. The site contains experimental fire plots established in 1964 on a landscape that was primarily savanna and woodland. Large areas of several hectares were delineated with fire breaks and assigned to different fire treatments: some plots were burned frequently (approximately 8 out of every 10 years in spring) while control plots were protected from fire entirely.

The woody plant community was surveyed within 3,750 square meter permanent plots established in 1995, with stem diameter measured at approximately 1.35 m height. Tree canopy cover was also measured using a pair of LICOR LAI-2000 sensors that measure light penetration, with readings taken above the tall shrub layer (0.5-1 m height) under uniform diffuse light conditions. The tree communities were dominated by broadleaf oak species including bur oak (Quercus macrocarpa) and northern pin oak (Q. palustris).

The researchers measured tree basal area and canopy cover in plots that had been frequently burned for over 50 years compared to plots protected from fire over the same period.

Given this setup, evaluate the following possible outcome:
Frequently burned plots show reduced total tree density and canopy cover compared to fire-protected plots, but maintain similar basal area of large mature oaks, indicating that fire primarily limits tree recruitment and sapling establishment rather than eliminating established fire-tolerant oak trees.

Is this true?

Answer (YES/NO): NO